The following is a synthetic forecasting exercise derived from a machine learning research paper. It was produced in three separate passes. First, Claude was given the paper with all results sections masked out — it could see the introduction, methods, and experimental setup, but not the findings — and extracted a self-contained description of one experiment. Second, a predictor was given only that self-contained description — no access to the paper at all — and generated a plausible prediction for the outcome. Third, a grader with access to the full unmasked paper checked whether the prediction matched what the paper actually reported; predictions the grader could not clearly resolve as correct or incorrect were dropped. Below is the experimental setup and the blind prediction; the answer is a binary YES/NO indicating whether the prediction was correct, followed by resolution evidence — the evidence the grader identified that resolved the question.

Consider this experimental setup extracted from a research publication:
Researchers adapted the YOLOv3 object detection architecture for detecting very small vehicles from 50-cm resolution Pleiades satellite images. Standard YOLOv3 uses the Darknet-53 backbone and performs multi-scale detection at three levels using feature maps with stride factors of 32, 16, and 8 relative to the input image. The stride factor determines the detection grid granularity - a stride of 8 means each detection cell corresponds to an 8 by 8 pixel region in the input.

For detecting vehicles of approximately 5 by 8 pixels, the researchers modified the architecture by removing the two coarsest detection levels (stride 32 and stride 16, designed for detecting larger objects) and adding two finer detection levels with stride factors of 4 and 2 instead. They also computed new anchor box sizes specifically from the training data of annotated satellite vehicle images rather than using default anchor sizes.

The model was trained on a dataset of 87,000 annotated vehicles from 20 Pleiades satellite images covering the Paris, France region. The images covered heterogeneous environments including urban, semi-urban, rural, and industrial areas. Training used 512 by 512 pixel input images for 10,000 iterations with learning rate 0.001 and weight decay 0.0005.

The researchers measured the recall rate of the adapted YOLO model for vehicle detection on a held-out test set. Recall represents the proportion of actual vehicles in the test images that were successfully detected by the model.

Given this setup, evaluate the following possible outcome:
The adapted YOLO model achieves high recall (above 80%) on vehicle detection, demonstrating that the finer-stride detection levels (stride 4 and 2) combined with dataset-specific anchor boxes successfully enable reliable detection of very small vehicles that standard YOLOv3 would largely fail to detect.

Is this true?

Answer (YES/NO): NO